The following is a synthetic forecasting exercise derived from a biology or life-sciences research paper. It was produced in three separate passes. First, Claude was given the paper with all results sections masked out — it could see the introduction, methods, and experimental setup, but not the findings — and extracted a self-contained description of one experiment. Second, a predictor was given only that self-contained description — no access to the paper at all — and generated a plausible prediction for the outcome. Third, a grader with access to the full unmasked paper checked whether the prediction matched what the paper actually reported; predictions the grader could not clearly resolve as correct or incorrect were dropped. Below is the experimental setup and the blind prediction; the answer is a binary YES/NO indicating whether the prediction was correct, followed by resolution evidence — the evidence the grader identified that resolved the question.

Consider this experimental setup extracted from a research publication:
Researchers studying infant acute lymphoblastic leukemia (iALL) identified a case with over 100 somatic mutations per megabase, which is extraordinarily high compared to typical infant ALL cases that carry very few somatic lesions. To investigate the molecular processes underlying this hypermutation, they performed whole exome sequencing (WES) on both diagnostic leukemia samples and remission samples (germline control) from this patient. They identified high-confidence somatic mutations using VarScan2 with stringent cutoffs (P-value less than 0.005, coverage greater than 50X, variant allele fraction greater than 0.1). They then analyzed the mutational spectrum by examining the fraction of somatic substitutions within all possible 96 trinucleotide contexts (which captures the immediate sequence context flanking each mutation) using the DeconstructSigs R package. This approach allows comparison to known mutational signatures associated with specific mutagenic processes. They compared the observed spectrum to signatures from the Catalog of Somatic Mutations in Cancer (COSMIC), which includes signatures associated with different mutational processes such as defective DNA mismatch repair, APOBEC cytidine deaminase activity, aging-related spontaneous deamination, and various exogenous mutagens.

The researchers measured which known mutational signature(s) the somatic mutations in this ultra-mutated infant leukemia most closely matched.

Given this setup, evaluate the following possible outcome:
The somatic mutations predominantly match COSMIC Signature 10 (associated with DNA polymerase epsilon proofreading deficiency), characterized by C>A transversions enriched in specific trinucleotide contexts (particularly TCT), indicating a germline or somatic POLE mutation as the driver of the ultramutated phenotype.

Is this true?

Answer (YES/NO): NO